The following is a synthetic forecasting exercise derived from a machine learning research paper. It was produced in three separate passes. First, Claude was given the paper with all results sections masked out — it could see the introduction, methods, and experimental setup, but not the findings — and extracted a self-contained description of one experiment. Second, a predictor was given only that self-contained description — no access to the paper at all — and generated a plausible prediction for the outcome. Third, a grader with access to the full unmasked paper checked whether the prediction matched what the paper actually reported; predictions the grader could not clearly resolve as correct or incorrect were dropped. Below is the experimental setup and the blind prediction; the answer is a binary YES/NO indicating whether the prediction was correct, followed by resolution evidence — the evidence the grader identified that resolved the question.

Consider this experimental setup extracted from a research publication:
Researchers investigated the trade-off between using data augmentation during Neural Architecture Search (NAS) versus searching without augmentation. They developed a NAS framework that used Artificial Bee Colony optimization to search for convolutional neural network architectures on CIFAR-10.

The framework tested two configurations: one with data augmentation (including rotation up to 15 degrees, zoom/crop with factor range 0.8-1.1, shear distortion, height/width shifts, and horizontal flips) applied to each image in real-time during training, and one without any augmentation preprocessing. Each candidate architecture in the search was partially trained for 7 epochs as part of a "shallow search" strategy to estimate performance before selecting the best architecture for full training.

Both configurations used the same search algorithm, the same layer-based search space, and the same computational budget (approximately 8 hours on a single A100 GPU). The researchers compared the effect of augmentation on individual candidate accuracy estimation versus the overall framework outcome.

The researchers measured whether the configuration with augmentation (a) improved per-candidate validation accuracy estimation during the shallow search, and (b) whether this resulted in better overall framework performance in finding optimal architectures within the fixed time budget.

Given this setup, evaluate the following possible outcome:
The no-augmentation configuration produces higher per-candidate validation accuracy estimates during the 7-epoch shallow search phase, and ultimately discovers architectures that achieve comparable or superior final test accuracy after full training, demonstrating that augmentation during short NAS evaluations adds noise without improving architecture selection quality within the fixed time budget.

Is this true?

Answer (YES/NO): NO